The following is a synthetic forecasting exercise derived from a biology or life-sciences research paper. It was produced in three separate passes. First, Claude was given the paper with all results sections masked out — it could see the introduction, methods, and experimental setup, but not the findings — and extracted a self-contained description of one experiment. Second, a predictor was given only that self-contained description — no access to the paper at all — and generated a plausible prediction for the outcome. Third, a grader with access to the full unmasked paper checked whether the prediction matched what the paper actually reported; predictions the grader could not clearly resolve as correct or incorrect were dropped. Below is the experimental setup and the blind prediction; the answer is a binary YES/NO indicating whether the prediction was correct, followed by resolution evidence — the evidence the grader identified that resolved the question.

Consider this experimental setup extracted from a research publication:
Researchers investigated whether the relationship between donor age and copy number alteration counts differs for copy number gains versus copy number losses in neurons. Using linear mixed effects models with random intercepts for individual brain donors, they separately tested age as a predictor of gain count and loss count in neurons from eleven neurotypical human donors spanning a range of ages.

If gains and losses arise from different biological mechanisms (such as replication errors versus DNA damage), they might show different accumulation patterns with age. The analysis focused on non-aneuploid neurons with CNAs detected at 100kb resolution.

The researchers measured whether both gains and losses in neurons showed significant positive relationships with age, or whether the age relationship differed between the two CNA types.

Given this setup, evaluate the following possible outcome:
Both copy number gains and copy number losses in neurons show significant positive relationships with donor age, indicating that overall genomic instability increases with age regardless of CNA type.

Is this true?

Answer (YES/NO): NO